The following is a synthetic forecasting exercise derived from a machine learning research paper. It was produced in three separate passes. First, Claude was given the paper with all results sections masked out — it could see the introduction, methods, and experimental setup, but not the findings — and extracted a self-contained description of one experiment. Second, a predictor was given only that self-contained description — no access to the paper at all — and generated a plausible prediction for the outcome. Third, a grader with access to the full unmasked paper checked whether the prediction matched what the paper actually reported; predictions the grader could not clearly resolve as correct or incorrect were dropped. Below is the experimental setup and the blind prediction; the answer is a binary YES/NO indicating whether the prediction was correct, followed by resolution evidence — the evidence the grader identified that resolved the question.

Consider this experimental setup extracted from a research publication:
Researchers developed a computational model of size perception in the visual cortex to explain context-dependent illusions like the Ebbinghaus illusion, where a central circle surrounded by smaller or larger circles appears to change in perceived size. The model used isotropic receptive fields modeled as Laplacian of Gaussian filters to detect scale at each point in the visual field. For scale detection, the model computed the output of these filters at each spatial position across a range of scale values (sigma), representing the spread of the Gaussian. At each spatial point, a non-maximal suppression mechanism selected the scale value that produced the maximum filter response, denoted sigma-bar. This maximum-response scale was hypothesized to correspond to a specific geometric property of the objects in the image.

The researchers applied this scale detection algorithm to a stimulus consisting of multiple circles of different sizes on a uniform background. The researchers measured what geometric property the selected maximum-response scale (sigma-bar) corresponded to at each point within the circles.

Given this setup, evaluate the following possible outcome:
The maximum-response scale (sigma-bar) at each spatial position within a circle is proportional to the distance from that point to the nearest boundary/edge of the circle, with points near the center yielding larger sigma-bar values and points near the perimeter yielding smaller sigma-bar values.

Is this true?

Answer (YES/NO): YES